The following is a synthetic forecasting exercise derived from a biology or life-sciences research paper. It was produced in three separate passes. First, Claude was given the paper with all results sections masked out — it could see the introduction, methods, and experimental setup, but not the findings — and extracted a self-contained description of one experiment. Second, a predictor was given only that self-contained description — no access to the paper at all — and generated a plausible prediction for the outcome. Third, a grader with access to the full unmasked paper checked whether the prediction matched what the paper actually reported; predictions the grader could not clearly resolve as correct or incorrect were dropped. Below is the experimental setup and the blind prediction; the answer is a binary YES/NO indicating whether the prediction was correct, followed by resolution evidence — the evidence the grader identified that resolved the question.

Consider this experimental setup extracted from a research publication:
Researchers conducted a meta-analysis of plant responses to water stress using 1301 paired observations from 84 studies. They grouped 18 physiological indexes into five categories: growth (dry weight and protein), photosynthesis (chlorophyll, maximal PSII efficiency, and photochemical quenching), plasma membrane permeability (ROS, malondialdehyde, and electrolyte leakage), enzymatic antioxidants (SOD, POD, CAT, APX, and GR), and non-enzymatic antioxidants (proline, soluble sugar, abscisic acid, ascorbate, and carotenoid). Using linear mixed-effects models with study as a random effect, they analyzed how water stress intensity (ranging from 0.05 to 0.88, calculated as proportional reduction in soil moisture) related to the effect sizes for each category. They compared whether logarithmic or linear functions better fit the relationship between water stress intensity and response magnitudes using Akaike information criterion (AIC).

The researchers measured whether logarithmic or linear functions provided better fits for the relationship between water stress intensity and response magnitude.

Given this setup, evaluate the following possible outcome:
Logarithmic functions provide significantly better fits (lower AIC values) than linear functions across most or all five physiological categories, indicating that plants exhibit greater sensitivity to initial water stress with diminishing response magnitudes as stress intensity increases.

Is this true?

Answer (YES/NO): NO